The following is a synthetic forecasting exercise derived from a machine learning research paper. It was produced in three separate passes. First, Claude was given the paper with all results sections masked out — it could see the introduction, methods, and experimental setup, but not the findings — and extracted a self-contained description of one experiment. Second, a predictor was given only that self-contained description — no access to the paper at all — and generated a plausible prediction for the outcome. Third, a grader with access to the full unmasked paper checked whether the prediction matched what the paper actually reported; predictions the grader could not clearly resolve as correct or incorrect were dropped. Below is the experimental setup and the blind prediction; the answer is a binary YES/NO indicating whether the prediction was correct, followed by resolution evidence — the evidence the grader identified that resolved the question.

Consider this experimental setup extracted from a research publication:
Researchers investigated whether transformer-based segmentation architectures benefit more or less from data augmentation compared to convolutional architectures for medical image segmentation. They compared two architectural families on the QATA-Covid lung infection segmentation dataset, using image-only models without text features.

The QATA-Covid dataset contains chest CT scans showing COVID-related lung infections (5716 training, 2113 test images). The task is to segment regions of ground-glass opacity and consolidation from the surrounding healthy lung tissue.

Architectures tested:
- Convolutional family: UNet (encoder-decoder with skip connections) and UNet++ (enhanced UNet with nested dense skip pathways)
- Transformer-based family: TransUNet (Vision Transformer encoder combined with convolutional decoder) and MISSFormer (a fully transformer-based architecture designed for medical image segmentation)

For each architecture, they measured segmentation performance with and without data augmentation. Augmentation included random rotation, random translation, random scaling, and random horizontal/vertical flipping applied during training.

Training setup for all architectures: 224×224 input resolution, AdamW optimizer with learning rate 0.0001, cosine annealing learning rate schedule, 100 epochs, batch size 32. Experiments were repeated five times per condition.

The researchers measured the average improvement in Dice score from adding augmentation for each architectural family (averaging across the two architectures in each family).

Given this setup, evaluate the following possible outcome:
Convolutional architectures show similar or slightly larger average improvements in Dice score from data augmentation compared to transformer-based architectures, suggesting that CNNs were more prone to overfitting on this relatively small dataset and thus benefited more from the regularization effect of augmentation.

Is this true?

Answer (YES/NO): NO